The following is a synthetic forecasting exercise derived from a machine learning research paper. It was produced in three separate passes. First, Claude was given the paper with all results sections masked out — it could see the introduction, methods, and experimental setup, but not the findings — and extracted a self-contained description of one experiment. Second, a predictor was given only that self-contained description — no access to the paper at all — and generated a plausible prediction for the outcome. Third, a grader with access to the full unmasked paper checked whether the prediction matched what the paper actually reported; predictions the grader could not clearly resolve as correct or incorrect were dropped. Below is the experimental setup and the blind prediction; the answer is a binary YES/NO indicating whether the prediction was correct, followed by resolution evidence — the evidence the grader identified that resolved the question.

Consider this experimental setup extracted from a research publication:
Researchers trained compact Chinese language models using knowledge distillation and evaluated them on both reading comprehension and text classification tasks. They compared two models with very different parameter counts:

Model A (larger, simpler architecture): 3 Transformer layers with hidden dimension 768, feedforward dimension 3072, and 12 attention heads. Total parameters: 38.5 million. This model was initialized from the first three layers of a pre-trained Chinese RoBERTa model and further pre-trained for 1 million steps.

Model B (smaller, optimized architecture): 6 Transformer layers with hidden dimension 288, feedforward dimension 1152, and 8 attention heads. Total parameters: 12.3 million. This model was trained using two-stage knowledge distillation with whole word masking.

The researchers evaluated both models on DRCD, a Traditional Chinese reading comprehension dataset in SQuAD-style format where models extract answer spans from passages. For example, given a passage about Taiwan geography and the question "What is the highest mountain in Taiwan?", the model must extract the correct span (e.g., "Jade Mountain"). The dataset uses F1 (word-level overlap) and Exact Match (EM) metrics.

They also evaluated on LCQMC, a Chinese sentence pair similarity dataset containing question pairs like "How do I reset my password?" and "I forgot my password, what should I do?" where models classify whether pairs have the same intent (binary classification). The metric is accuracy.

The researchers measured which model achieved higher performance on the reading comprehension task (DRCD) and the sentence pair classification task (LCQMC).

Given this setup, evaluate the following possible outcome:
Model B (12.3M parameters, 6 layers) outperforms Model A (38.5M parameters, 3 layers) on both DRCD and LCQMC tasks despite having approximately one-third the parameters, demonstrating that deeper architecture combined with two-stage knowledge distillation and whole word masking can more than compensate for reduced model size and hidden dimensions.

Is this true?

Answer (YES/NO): NO